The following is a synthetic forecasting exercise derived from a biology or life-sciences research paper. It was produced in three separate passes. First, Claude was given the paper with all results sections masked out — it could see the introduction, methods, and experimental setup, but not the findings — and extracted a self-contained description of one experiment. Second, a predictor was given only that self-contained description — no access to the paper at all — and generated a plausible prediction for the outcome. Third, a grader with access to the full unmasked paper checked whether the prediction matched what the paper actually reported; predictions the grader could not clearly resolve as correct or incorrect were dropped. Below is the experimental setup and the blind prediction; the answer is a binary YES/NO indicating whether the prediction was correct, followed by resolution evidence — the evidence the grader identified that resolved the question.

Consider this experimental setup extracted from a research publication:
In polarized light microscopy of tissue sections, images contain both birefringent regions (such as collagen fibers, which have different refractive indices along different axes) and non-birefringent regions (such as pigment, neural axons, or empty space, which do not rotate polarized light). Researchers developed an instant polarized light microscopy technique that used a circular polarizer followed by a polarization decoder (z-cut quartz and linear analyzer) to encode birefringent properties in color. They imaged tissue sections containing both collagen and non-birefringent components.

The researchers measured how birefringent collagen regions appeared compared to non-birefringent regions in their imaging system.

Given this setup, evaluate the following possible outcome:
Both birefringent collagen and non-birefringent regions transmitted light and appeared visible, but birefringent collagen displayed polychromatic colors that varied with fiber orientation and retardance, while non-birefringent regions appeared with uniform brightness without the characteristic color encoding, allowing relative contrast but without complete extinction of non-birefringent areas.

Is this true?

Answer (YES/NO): NO